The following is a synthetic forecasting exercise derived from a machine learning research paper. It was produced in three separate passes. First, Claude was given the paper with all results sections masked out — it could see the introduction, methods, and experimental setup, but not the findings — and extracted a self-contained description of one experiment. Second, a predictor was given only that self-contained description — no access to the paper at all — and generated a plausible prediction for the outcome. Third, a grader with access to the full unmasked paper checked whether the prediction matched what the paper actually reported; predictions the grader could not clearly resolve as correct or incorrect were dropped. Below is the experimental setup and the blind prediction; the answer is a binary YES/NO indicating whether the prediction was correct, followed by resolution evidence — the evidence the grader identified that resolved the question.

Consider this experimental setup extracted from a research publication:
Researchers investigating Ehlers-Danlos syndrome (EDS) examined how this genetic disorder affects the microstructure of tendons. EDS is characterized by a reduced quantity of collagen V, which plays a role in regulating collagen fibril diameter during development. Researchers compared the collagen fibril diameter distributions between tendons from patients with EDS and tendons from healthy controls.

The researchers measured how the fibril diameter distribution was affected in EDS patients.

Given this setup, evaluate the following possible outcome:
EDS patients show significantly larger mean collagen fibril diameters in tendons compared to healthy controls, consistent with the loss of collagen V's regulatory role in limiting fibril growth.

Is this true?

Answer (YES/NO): YES